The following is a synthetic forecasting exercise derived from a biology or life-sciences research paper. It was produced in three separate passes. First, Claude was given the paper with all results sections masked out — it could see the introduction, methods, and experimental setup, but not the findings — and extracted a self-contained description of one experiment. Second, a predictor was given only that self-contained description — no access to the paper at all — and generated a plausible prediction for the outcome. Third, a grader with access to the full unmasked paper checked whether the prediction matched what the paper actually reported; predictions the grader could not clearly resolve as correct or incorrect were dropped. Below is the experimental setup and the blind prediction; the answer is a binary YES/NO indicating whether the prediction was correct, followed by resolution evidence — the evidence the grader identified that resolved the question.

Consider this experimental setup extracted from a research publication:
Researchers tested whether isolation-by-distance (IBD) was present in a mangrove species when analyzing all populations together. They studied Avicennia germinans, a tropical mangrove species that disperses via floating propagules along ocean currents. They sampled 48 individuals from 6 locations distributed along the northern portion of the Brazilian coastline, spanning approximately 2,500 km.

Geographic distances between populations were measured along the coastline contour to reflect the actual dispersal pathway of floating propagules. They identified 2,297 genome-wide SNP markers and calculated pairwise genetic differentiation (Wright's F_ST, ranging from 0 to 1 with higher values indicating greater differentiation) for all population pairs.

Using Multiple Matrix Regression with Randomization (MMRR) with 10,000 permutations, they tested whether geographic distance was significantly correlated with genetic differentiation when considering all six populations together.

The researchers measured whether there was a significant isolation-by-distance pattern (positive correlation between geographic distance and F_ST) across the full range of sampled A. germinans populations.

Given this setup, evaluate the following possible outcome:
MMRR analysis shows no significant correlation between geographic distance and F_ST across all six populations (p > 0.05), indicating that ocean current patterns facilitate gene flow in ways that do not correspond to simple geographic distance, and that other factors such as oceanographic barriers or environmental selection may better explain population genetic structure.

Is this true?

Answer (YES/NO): NO